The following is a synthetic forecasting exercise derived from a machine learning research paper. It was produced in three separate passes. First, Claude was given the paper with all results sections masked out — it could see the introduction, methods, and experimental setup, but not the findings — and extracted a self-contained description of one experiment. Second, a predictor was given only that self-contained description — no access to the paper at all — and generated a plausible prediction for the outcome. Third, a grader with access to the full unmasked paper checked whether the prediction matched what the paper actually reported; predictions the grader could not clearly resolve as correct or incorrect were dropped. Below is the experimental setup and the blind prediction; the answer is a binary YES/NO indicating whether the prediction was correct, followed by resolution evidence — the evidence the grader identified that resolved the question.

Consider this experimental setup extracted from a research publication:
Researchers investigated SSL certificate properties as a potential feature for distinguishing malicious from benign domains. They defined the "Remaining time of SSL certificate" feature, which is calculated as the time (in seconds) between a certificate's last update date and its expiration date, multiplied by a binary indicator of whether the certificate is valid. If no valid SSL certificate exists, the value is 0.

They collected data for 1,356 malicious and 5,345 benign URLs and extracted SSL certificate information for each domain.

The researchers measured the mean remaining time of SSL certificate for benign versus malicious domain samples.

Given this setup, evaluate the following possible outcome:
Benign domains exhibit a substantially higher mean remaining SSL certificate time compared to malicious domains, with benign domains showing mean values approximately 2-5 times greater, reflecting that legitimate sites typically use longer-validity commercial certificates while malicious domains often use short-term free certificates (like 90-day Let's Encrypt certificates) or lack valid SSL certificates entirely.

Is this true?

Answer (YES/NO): YES